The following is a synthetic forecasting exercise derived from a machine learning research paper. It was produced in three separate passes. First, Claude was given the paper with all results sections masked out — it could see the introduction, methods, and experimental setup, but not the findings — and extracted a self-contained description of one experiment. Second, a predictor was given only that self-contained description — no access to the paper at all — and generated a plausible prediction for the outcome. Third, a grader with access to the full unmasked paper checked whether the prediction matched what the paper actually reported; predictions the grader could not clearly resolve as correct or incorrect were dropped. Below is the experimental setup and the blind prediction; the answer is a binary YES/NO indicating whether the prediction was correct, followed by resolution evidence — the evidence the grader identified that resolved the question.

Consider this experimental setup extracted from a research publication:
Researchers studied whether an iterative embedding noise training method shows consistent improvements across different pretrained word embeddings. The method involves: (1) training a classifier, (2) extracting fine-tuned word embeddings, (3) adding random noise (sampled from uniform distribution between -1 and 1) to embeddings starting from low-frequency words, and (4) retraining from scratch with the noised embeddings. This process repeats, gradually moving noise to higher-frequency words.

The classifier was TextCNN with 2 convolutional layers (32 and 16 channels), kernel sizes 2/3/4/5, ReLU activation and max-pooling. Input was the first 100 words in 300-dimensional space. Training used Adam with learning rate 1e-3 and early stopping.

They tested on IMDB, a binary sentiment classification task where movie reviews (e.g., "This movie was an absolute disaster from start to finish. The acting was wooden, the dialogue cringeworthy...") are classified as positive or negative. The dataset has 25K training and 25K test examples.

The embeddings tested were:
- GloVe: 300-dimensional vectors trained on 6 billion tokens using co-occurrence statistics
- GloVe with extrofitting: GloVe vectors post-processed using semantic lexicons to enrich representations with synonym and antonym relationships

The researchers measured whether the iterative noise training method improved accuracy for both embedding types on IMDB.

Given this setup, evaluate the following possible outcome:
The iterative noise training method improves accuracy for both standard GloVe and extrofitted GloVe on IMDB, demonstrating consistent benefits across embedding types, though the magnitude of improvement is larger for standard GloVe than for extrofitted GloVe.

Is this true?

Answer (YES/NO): NO